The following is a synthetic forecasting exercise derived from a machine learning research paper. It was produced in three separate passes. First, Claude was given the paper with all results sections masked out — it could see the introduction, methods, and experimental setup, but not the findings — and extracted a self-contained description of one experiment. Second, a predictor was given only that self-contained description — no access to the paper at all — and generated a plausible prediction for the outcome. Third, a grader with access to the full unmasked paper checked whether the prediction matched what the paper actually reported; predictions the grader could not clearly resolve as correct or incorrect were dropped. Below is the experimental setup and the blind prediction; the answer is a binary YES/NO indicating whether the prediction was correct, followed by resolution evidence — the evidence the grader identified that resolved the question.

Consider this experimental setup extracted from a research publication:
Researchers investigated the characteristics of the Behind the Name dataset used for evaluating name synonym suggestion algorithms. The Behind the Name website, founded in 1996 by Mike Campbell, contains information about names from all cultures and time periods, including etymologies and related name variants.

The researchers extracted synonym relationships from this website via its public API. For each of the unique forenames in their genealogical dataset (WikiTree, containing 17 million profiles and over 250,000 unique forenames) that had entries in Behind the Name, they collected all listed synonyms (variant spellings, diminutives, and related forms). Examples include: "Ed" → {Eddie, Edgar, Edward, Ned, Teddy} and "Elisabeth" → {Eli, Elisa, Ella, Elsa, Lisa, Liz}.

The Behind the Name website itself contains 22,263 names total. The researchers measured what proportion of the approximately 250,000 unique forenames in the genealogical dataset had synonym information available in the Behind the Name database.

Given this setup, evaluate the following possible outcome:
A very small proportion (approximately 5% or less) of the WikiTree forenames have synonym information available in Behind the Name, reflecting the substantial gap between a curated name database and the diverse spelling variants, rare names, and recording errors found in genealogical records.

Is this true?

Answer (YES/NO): YES